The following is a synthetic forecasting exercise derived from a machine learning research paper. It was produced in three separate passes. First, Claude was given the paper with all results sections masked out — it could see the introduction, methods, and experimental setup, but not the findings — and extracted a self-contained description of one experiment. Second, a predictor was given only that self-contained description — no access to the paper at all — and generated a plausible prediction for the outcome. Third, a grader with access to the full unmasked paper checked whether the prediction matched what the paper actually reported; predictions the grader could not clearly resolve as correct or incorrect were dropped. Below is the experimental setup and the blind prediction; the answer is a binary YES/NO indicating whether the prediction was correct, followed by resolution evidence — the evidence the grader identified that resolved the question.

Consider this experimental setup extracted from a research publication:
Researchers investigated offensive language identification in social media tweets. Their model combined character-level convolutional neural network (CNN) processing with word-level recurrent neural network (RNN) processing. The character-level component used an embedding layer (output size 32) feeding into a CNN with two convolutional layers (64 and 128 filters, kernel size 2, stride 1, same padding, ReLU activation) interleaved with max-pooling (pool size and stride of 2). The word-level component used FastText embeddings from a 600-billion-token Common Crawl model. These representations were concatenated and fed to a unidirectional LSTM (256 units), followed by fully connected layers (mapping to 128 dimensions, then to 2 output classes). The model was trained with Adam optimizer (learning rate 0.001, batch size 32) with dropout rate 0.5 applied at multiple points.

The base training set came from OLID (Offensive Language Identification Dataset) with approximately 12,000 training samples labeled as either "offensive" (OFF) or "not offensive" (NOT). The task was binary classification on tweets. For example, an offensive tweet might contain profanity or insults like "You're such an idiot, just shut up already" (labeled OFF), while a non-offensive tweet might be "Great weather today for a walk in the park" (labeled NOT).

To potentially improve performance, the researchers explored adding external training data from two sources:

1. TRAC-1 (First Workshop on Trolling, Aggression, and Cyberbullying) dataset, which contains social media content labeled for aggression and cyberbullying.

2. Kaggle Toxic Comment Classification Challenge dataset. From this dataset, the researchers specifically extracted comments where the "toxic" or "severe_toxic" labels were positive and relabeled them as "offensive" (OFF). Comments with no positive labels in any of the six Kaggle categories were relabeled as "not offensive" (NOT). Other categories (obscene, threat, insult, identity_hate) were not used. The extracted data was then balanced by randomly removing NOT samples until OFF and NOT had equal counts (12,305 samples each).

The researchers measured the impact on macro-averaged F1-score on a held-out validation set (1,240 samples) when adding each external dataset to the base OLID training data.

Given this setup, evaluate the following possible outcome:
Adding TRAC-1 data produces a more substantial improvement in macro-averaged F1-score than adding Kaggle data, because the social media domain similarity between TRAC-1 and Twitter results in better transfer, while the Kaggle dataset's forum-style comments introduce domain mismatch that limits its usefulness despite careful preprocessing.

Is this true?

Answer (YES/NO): NO